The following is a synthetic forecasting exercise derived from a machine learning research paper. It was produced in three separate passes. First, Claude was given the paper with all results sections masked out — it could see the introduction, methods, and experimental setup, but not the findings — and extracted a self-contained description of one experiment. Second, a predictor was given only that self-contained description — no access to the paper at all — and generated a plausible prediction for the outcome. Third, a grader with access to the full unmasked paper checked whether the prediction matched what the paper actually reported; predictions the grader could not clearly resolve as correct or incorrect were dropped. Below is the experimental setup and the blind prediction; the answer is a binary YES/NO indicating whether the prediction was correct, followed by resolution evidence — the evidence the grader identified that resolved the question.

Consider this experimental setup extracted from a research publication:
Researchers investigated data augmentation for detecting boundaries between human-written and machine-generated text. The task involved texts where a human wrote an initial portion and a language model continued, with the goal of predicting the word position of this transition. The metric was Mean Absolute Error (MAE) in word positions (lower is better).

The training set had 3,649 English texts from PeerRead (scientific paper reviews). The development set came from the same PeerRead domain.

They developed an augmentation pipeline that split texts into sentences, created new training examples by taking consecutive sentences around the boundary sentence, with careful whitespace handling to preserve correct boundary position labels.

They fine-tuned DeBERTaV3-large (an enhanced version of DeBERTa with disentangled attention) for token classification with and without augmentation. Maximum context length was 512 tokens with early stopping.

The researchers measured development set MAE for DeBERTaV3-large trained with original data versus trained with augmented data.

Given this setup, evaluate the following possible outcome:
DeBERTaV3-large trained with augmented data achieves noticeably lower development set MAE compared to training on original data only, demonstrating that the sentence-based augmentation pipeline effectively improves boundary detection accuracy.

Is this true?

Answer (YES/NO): NO